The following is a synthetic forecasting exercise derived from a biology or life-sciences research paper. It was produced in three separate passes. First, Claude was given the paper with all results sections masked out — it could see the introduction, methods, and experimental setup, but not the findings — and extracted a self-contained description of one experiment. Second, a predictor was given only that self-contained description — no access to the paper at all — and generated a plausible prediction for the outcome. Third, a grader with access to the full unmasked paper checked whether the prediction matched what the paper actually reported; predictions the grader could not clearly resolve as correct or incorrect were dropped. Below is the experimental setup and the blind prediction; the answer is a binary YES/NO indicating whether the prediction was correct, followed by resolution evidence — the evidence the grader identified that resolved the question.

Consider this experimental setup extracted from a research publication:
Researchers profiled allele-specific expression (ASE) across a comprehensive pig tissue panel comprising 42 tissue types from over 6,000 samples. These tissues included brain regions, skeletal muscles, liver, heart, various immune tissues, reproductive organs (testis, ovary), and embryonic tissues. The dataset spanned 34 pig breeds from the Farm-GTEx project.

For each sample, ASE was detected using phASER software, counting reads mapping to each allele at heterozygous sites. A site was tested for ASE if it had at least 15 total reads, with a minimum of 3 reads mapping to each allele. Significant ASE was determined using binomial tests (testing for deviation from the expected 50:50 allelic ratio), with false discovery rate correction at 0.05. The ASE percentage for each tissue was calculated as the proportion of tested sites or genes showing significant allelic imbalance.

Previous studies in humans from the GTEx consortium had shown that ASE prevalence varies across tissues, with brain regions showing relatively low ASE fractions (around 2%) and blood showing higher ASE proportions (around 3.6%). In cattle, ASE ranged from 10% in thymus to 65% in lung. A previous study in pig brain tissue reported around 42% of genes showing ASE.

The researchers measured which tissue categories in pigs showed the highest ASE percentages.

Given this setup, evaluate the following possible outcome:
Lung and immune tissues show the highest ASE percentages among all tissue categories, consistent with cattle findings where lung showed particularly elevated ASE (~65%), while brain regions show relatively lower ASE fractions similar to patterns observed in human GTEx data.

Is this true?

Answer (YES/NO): NO